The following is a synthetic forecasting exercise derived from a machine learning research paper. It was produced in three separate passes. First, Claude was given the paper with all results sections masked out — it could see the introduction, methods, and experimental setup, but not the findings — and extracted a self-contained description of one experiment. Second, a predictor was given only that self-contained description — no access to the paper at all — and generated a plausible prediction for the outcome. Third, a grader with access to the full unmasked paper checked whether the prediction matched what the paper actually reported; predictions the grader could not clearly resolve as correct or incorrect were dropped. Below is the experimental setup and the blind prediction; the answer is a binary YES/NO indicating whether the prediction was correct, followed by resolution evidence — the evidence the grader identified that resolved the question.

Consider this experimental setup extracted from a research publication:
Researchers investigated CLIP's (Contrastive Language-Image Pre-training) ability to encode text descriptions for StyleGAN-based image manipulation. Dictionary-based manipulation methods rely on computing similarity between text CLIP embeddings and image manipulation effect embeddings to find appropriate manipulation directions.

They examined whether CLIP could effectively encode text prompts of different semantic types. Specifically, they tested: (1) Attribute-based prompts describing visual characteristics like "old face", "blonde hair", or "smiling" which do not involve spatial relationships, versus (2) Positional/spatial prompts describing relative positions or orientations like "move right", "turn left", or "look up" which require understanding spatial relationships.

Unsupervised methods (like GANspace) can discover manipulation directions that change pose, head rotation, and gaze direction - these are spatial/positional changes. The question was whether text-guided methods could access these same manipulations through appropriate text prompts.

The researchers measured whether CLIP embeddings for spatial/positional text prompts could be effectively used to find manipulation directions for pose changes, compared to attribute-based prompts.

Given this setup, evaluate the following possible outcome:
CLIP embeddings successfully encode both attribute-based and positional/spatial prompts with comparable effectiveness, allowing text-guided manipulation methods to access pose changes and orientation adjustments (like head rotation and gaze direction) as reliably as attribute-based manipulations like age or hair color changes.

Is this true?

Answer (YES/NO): NO